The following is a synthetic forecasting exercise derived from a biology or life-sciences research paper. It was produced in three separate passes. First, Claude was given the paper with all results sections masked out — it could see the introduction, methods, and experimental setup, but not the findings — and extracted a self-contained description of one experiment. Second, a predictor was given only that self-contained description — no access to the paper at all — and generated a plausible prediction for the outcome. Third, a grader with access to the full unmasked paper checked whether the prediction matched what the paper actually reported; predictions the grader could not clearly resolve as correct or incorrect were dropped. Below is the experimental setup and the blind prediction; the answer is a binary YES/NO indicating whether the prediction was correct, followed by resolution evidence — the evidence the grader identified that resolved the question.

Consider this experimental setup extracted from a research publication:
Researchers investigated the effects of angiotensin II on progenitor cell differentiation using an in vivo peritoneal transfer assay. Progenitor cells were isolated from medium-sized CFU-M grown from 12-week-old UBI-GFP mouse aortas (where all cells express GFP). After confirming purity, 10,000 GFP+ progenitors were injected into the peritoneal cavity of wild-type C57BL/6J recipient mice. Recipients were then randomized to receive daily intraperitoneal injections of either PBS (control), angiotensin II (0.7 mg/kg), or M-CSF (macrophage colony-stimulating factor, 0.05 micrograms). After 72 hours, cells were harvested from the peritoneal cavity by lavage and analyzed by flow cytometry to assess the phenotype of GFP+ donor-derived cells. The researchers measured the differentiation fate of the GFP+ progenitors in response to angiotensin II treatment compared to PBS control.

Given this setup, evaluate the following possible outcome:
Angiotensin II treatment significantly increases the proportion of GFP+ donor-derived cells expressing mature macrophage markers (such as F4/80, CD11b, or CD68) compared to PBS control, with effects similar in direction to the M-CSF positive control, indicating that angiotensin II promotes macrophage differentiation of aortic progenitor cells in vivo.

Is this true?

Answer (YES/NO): YES